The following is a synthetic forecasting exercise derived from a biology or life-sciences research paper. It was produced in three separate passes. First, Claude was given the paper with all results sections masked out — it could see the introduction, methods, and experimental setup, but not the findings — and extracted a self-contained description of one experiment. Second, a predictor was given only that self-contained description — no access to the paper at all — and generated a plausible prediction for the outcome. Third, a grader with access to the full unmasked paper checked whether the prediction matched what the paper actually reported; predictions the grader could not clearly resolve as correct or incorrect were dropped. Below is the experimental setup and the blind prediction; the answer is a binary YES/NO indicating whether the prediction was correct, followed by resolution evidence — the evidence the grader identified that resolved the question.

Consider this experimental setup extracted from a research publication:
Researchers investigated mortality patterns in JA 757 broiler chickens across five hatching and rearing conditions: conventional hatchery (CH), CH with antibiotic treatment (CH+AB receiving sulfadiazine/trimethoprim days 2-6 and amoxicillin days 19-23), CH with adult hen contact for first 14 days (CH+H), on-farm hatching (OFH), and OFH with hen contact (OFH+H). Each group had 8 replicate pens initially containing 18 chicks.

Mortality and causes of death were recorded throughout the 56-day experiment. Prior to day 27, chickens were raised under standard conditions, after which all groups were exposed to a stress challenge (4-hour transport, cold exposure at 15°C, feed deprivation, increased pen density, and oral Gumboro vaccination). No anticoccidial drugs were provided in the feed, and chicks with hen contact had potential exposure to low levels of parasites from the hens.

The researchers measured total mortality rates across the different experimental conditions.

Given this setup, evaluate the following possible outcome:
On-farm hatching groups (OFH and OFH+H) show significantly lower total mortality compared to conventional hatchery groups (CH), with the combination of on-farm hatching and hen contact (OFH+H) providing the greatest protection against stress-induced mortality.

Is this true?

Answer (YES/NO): NO